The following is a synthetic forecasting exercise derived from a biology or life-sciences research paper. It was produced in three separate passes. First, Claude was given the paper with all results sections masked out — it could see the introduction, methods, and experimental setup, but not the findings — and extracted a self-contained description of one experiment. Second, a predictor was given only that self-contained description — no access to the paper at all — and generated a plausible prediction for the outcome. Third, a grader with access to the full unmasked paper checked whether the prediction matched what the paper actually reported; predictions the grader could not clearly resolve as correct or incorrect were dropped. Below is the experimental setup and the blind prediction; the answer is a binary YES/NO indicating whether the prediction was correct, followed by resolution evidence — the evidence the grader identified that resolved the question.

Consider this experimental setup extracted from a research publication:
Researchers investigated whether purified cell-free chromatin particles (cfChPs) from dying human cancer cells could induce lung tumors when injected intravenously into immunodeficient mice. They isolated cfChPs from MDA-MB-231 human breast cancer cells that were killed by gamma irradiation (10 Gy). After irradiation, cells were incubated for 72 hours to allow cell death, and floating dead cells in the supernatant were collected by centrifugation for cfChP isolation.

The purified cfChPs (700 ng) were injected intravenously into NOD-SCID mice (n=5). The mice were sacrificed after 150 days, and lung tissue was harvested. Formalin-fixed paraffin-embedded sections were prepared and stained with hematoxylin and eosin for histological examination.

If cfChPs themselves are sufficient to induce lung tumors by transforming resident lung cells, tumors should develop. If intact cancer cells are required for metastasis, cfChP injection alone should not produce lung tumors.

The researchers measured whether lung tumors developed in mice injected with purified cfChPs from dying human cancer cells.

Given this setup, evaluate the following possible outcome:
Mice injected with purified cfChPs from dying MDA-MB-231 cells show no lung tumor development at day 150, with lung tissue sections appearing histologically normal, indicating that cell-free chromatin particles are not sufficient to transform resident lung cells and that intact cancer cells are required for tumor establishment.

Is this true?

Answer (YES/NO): NO